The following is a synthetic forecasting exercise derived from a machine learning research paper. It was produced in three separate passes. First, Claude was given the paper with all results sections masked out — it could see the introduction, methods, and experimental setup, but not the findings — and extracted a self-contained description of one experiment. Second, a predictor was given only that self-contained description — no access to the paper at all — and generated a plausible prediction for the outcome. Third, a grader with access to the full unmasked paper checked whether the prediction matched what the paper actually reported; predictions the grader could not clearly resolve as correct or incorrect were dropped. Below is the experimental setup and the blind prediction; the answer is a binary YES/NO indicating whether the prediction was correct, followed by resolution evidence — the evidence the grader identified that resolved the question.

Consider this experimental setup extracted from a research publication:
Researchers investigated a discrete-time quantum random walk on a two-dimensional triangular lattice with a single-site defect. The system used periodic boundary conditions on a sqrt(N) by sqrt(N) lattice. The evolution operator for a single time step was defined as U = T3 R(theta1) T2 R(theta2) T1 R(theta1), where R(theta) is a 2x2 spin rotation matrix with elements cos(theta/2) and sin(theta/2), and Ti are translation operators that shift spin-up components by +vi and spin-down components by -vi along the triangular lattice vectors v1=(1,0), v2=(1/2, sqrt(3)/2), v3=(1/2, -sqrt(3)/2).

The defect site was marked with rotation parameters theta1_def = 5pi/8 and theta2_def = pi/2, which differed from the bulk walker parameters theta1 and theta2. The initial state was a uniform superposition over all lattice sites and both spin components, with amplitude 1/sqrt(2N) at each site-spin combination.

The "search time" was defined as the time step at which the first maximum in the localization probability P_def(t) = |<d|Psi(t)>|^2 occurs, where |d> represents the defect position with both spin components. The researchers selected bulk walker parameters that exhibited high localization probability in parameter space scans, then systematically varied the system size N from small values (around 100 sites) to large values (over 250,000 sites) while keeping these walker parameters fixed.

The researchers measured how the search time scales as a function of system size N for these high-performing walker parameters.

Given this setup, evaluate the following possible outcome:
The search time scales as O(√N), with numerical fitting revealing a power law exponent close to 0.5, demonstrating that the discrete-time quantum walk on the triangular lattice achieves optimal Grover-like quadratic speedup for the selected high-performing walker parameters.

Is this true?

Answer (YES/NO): NO